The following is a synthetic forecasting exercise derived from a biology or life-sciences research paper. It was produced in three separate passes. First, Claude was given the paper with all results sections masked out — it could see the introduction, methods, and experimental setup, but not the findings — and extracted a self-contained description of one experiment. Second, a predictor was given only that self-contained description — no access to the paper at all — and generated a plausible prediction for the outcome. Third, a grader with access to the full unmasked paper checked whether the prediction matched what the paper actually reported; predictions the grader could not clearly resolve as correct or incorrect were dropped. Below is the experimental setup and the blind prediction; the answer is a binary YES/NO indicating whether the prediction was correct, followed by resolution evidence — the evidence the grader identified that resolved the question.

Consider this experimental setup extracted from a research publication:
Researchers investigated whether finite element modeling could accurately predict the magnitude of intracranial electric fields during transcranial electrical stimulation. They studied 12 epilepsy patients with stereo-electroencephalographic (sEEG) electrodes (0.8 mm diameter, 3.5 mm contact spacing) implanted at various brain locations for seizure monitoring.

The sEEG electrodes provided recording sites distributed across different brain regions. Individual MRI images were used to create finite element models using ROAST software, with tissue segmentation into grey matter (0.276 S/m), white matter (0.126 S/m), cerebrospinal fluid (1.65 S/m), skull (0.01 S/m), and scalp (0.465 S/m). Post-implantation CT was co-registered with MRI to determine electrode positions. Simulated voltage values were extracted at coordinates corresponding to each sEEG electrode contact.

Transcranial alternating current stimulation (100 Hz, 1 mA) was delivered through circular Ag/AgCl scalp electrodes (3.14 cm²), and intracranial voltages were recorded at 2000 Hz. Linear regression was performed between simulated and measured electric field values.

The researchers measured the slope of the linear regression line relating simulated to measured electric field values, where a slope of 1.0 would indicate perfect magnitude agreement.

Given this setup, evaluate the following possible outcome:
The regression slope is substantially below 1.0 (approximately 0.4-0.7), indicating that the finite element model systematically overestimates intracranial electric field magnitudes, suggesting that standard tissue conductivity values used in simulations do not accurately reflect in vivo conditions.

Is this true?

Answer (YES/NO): NO